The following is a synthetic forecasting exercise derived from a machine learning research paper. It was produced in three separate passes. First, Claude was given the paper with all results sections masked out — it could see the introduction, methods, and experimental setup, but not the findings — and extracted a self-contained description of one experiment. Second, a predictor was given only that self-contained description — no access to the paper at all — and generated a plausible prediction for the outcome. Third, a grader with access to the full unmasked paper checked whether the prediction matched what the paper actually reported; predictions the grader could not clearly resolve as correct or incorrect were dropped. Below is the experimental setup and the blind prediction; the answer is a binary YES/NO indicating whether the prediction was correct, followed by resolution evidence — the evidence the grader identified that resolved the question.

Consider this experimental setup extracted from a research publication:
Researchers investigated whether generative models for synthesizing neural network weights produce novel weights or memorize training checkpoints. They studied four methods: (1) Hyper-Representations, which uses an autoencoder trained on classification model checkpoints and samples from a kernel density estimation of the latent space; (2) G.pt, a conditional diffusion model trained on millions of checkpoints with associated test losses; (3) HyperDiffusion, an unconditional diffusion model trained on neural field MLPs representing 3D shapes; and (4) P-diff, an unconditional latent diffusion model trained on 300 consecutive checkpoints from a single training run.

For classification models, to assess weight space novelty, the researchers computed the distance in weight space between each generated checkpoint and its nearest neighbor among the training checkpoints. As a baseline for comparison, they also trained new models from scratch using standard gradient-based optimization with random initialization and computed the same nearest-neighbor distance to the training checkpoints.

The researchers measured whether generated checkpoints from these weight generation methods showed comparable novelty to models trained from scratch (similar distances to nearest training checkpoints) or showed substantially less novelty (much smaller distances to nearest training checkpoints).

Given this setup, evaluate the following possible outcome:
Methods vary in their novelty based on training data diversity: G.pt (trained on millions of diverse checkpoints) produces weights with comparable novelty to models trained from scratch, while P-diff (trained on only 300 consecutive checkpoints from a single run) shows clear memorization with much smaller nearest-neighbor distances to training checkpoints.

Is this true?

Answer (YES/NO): NO